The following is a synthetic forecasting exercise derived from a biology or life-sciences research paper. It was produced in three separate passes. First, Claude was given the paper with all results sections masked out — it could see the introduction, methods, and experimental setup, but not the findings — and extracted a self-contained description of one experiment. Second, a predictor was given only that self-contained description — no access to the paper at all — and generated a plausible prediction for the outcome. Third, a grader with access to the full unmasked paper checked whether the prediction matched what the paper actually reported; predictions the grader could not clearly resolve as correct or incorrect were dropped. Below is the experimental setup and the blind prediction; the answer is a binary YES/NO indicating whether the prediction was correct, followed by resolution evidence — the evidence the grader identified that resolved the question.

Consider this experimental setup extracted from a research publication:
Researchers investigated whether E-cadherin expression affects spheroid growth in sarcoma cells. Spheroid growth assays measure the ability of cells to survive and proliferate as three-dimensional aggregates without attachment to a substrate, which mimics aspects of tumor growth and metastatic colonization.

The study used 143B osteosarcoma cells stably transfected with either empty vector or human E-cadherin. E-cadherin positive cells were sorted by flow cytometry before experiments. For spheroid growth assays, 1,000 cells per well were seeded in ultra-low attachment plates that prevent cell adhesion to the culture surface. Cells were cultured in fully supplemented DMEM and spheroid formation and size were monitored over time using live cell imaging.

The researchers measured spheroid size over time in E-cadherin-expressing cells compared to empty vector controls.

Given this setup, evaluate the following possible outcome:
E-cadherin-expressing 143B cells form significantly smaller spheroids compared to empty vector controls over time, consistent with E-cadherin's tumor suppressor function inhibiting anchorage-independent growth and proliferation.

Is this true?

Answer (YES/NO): YES